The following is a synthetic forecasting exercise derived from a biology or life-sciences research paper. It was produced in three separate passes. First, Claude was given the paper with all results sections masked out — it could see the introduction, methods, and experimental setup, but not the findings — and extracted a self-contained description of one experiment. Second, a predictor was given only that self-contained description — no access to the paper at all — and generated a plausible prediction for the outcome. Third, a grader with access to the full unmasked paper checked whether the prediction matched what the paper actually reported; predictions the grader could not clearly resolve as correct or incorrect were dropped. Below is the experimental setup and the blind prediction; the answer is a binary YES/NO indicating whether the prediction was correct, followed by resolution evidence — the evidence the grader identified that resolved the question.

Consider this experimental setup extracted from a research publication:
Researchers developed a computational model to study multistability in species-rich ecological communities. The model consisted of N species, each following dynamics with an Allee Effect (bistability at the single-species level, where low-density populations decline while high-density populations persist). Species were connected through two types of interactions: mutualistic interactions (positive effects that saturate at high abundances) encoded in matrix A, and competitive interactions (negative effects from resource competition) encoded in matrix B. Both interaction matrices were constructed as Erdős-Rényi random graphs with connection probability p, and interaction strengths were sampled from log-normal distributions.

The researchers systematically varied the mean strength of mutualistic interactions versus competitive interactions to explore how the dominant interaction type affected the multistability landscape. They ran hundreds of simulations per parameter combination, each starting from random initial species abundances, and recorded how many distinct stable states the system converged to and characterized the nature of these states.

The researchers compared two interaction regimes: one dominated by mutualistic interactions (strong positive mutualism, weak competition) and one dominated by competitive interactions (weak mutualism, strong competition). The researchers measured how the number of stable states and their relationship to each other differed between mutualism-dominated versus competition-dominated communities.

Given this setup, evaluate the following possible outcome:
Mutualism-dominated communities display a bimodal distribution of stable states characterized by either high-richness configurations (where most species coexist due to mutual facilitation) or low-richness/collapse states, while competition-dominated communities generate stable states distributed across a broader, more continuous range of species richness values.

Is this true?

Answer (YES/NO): NO